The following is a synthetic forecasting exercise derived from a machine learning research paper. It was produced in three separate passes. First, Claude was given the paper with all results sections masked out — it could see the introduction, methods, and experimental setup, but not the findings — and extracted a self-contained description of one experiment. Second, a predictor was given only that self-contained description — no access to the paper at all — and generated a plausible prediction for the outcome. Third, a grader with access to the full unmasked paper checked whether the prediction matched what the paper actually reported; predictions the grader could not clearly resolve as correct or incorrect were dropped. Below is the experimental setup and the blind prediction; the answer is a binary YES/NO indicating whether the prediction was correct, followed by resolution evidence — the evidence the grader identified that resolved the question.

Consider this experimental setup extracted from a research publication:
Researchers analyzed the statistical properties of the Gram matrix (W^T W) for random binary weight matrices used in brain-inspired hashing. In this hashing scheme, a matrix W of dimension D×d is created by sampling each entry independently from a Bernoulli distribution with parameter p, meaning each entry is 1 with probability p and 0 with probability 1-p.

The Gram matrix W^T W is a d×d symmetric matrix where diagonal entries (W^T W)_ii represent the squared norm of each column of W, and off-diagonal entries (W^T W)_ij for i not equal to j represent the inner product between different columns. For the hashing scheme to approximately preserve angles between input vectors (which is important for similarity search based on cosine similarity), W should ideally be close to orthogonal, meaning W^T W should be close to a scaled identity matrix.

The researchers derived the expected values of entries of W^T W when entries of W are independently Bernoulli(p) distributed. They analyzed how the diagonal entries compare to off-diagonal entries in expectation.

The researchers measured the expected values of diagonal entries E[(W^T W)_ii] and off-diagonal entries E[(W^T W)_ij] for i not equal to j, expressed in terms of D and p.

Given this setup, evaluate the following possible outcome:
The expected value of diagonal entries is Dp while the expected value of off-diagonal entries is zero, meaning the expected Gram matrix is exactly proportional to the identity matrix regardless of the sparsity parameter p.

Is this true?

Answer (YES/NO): NO